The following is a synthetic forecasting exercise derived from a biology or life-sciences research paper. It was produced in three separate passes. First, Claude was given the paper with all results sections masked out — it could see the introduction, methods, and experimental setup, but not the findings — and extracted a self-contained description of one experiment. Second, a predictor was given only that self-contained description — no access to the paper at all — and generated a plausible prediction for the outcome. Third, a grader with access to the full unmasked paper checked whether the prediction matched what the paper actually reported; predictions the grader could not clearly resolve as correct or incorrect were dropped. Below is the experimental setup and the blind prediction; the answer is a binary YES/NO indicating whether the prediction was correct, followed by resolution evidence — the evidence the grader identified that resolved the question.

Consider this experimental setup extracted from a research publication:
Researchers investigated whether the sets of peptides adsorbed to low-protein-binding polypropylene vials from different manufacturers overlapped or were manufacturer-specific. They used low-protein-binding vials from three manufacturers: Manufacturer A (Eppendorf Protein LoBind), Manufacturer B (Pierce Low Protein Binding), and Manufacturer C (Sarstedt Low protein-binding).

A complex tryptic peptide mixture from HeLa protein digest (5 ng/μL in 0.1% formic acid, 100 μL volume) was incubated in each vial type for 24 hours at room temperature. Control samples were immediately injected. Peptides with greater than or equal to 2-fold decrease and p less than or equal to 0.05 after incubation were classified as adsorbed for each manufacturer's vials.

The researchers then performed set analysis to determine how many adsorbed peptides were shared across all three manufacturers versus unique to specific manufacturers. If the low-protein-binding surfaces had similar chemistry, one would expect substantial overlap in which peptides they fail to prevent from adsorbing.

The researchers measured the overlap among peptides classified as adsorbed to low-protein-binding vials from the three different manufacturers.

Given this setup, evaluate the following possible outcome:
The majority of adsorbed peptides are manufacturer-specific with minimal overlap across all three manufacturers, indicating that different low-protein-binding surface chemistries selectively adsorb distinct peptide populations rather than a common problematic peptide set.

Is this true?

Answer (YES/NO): YES